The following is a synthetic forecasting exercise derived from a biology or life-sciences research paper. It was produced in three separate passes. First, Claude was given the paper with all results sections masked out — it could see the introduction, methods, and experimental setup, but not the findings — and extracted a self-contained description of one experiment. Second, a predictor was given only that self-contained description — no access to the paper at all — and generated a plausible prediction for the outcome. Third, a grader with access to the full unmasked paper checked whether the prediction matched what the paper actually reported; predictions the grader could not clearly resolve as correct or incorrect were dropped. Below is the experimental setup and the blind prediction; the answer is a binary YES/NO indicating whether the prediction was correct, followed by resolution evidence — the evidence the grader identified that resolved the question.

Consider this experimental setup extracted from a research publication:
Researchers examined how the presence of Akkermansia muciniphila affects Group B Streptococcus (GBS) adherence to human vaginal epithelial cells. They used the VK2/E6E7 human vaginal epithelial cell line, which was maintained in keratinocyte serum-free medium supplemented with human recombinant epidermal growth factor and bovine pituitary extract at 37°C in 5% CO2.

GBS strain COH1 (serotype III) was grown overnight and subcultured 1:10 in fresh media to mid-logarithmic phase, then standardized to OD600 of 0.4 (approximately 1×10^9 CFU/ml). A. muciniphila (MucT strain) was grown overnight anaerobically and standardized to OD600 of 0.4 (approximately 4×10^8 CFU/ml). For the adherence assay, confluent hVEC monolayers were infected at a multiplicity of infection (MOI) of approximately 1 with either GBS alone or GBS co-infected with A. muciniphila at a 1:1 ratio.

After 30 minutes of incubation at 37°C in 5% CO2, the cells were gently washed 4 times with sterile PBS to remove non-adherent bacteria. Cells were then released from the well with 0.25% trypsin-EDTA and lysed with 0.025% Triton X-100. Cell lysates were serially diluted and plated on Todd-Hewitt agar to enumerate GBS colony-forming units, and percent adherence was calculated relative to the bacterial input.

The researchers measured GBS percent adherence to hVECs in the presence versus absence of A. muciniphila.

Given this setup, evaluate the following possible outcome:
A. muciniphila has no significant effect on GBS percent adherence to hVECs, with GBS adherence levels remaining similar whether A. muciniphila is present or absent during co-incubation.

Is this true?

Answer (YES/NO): NO